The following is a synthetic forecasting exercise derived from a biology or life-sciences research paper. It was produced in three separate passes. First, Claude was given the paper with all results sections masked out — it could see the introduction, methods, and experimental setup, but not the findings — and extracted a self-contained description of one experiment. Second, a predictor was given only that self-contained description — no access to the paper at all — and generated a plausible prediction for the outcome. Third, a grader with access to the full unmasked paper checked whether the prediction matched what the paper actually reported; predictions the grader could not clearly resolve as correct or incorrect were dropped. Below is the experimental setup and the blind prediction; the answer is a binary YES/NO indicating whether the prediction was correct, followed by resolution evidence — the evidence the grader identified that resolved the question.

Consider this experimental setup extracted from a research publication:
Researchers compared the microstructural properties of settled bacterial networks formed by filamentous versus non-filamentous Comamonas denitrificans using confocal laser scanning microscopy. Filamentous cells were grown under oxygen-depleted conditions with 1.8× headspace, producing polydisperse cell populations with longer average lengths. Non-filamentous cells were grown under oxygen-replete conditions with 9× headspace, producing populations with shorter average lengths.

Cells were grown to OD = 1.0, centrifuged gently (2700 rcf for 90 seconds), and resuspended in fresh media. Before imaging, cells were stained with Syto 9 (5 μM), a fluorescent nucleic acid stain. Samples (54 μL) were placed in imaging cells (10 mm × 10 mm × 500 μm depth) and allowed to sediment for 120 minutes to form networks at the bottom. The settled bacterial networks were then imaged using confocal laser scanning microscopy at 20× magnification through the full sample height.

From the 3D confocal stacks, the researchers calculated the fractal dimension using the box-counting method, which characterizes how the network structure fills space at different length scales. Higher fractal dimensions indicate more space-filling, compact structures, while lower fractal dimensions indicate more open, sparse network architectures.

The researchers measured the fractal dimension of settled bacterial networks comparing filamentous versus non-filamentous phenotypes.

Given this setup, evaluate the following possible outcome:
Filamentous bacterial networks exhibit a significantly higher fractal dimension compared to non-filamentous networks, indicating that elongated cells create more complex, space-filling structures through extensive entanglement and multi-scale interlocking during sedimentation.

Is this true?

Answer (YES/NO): NO